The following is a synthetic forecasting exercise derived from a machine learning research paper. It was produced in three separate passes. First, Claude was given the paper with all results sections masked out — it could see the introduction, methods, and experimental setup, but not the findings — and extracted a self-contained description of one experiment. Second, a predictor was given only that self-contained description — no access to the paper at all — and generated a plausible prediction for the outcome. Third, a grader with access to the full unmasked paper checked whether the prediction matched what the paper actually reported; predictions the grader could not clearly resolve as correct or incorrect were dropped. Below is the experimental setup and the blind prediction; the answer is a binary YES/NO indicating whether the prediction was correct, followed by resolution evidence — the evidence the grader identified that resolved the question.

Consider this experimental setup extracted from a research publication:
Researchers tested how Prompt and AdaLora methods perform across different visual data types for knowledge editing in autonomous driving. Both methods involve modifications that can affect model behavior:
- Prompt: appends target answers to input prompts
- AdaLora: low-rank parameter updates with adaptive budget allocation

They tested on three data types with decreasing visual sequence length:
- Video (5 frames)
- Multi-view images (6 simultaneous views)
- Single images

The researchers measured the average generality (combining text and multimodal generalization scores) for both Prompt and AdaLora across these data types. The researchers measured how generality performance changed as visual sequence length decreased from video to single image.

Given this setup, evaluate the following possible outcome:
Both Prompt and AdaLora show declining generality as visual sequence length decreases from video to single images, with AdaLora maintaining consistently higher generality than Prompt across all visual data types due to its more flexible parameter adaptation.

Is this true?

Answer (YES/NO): NO